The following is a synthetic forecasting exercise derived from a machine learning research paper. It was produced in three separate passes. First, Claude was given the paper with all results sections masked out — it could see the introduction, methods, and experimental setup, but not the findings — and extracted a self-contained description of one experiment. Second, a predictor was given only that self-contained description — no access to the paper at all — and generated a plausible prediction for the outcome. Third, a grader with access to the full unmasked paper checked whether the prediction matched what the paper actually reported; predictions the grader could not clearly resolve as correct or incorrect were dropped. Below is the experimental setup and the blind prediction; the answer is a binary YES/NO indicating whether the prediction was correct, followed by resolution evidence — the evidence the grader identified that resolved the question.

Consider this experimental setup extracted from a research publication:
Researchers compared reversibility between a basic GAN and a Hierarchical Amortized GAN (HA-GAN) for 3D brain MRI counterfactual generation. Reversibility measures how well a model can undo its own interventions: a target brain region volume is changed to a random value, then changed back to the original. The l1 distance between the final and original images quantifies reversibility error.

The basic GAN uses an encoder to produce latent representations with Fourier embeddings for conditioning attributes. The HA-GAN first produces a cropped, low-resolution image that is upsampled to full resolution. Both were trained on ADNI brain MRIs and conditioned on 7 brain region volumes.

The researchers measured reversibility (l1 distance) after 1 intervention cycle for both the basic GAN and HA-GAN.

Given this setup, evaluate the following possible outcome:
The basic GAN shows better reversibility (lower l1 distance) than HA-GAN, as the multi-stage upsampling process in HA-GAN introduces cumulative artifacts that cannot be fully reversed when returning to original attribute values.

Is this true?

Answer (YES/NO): NO